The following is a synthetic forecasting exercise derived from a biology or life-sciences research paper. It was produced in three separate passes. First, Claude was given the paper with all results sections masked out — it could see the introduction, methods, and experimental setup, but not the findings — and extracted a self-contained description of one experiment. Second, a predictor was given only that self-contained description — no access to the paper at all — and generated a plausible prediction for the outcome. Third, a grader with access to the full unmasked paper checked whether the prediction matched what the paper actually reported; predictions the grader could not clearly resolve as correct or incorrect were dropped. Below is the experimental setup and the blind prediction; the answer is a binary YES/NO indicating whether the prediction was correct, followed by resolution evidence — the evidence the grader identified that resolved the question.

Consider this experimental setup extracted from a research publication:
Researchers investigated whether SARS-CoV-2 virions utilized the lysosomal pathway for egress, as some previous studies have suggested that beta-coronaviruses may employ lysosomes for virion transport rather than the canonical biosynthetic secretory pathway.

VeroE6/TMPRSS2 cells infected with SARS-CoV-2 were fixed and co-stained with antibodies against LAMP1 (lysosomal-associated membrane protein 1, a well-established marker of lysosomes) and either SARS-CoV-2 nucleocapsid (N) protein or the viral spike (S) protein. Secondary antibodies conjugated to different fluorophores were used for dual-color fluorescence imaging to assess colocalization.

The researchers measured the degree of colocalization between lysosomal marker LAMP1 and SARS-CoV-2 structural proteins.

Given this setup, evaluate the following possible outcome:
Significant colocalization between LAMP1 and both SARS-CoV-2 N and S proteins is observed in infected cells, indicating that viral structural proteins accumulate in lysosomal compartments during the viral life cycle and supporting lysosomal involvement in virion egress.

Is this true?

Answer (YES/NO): NO